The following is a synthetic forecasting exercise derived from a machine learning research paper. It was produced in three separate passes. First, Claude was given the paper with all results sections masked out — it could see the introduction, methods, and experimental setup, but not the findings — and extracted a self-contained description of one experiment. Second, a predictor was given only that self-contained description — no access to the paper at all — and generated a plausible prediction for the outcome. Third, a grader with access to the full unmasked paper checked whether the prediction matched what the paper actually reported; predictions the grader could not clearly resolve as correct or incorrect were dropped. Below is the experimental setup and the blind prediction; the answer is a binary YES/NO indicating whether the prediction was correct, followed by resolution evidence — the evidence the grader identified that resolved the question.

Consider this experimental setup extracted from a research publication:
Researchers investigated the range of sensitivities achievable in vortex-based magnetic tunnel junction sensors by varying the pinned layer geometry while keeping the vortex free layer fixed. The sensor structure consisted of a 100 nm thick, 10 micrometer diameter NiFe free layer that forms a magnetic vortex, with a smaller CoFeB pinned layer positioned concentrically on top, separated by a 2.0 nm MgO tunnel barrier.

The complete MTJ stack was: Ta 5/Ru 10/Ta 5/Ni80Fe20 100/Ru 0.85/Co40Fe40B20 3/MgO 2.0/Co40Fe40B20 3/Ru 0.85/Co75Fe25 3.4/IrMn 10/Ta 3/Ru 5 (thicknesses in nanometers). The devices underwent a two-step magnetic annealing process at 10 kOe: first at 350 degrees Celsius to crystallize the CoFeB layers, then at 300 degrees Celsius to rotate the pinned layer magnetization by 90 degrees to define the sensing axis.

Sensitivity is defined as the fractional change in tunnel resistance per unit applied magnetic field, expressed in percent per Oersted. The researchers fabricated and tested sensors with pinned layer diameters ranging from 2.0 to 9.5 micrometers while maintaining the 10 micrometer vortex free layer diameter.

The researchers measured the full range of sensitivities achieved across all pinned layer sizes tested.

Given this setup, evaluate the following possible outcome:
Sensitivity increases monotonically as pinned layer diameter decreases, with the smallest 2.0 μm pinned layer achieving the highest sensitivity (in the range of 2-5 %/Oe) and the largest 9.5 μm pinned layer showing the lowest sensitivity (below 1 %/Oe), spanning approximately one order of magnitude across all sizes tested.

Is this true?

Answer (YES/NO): NO